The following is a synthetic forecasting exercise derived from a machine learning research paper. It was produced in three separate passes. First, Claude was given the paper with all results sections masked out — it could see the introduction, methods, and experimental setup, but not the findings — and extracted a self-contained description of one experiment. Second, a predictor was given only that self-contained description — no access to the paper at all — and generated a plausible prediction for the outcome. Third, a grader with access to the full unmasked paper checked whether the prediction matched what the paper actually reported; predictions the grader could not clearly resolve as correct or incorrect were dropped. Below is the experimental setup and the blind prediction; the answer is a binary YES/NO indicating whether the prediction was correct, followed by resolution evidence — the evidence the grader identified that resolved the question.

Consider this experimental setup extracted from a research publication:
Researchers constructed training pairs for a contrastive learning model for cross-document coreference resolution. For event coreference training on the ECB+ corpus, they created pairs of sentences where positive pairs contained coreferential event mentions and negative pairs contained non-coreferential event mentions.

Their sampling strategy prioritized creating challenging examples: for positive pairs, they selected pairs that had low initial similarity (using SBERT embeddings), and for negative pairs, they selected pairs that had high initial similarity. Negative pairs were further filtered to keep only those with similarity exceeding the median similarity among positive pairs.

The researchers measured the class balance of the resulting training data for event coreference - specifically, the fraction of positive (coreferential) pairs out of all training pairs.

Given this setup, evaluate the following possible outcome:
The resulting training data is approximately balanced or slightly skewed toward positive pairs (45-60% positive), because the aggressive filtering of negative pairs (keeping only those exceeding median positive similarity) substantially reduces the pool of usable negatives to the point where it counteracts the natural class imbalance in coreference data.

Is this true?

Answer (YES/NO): NO